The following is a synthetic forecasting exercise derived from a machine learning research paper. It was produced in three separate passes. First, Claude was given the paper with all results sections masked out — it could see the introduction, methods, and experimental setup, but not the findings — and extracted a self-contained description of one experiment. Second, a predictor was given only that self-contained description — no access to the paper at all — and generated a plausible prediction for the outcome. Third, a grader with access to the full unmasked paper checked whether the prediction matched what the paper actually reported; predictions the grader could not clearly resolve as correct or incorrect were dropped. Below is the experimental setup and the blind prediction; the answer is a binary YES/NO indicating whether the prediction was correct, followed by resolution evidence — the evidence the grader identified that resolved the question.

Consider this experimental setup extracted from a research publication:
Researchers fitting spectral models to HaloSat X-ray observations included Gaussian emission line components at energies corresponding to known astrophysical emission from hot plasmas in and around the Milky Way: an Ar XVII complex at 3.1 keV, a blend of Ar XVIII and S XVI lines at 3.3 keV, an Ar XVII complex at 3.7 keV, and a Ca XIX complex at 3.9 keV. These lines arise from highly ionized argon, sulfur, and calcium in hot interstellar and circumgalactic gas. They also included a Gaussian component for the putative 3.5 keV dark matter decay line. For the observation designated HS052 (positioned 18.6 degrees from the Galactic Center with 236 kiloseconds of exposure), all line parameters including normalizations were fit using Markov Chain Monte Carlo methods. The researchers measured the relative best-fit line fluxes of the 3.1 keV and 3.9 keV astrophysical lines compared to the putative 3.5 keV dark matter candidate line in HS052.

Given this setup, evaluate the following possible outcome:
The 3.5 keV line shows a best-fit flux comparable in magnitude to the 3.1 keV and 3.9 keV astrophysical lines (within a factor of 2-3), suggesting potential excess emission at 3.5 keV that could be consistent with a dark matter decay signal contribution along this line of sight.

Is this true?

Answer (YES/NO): NO